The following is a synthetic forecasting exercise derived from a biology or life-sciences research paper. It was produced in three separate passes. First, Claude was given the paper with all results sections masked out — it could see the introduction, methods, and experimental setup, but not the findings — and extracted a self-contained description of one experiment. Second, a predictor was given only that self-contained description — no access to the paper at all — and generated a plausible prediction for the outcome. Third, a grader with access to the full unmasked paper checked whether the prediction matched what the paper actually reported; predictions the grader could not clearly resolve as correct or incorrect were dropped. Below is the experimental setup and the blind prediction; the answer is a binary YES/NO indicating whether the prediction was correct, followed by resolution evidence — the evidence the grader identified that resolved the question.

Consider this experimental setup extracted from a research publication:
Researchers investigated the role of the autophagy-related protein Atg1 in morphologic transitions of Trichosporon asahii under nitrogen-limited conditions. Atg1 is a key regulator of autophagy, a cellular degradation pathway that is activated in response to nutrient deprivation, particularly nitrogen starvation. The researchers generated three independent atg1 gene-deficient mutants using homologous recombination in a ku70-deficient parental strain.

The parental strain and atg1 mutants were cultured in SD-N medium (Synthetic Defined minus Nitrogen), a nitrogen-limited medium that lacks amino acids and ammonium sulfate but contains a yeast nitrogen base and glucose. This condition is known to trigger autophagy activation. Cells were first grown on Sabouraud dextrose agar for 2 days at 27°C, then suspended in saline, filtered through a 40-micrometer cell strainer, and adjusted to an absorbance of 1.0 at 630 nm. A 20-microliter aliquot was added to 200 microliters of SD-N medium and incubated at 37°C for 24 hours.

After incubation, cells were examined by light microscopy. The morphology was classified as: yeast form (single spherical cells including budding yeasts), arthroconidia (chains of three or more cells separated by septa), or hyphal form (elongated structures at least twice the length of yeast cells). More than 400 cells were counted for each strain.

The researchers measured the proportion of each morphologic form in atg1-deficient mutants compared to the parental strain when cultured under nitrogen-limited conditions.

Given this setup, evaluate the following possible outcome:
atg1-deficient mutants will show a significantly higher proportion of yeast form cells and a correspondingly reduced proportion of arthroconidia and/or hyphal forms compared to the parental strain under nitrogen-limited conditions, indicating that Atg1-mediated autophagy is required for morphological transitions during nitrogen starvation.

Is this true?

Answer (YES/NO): NO